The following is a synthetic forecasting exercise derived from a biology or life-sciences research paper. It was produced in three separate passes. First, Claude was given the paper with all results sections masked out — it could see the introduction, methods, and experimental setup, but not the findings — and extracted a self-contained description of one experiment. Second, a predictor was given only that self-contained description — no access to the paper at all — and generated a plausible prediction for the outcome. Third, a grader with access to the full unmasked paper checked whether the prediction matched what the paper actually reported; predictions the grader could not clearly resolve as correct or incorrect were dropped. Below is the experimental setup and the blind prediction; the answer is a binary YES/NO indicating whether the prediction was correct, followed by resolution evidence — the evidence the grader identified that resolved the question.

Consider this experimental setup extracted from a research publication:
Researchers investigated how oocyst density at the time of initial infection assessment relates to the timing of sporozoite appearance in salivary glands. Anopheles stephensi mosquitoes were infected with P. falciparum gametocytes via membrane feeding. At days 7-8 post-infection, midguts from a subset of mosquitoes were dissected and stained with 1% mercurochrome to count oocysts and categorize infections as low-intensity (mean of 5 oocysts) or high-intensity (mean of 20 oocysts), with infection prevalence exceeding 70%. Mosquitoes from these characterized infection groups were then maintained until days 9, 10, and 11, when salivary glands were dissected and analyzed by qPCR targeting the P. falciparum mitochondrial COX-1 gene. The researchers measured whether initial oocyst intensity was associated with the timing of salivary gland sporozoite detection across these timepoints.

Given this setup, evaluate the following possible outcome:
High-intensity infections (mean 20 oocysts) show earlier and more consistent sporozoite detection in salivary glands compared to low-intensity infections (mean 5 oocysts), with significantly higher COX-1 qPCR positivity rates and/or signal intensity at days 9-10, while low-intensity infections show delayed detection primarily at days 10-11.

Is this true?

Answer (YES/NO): NO